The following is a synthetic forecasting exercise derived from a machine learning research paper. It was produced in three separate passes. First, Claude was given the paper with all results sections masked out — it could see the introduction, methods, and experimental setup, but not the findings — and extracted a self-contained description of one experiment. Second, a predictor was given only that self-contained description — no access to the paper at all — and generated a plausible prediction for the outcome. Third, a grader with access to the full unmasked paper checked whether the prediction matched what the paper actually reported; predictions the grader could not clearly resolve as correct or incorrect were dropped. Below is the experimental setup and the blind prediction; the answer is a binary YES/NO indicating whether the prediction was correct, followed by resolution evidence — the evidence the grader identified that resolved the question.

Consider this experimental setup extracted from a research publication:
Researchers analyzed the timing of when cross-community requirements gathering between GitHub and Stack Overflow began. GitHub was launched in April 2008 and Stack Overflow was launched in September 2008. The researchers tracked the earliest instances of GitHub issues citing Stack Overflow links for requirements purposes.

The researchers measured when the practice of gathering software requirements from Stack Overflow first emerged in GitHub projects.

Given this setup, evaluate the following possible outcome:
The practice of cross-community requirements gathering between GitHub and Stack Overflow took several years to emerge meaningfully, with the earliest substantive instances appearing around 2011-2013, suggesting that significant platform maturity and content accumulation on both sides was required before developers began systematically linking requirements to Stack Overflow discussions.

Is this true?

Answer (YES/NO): YES